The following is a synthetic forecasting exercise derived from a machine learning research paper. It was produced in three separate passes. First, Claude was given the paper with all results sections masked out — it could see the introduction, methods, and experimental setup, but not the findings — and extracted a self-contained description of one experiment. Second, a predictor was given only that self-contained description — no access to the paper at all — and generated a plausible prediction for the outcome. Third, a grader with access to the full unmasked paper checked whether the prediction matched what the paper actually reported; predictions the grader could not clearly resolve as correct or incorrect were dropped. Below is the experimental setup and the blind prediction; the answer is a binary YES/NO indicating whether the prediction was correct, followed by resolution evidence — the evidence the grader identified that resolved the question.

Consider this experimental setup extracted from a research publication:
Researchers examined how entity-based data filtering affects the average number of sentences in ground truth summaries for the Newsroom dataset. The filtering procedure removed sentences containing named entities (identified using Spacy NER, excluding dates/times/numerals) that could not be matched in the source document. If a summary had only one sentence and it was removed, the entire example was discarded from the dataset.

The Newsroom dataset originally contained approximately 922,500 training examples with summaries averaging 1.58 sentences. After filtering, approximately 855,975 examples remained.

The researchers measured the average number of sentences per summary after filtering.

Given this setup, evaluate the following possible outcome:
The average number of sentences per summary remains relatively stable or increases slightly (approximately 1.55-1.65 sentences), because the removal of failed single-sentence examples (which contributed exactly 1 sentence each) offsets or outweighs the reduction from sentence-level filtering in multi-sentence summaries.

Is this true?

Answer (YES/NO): YES